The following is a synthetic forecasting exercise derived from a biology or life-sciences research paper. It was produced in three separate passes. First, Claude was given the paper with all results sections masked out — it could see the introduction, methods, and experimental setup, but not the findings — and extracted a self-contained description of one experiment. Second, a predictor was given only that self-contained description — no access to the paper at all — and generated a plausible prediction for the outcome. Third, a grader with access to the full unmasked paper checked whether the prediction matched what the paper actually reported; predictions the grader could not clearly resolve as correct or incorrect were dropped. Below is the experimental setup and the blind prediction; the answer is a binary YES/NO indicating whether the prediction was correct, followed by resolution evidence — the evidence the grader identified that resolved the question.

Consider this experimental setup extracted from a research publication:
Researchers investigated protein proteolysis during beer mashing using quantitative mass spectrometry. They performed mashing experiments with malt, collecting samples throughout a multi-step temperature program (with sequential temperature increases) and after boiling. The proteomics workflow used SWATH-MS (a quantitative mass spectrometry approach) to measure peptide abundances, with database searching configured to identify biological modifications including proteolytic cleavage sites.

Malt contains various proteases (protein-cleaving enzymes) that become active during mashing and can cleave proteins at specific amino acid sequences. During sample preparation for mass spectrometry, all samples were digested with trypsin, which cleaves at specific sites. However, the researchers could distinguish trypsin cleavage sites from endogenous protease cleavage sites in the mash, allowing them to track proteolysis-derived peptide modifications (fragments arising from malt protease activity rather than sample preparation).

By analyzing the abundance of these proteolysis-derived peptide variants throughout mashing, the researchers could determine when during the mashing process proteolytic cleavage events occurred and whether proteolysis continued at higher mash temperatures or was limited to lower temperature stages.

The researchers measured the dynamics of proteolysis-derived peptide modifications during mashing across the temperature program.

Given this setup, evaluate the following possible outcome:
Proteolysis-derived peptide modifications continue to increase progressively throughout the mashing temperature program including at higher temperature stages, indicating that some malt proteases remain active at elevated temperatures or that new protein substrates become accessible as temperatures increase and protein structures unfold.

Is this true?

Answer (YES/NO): NO